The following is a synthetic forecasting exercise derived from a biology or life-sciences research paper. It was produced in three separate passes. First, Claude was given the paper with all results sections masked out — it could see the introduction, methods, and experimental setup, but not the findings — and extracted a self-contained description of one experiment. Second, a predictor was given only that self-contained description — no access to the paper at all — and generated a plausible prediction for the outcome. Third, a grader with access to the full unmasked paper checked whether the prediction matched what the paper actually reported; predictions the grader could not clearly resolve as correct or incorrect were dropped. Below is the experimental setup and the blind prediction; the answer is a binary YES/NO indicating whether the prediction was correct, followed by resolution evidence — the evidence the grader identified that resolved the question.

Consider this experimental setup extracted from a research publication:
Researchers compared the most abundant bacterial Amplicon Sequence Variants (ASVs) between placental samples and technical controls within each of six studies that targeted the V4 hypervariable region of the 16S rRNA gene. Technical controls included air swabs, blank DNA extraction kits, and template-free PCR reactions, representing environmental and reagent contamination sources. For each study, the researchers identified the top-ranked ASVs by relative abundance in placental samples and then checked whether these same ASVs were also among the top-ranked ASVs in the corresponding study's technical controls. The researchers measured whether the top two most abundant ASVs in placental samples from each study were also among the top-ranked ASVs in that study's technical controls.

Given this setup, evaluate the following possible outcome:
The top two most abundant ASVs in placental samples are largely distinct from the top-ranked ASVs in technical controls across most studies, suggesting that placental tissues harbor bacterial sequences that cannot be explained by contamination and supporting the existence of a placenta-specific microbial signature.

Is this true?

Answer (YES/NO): NO